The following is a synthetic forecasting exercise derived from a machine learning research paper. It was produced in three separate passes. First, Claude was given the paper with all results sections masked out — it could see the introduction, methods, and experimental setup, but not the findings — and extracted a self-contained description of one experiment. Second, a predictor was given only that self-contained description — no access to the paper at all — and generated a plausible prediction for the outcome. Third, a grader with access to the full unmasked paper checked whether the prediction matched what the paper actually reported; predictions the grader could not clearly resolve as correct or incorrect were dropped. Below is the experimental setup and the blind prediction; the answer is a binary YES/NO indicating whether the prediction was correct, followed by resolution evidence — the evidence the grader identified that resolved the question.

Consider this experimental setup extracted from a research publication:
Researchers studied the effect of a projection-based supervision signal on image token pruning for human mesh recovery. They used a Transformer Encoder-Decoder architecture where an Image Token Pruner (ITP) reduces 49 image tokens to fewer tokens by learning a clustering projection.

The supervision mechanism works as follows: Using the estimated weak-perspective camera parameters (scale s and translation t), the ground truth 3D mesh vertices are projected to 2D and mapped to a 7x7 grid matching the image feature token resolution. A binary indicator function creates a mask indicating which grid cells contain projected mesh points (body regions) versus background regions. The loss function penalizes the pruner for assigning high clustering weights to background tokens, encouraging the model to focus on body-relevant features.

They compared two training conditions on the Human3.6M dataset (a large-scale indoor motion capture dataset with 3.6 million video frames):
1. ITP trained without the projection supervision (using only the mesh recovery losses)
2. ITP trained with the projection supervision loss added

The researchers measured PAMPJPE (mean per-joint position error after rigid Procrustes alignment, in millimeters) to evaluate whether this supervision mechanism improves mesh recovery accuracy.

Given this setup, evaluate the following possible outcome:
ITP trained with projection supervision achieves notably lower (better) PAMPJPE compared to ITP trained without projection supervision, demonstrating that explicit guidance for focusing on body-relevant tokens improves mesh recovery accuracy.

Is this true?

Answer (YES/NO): YES